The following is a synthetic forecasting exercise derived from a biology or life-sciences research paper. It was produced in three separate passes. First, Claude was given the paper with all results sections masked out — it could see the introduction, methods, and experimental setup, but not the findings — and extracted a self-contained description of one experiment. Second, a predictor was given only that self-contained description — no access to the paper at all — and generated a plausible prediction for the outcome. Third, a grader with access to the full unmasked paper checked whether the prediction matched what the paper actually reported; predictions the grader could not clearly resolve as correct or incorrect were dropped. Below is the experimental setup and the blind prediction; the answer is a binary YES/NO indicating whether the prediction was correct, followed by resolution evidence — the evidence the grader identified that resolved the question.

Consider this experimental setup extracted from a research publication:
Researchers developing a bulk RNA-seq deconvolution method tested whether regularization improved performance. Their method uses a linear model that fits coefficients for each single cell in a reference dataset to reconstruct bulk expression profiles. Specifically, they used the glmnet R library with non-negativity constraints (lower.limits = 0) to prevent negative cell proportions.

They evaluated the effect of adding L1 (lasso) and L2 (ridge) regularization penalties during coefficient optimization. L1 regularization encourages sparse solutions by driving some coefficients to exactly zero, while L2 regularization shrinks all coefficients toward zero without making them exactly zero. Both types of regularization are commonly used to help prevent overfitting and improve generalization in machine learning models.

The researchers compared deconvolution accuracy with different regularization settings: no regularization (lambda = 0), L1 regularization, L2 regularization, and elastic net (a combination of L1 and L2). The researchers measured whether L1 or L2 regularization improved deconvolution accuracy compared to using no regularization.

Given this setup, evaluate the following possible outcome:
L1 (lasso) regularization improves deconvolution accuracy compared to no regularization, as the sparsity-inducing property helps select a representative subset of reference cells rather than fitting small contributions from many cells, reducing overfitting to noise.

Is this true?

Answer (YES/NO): NO